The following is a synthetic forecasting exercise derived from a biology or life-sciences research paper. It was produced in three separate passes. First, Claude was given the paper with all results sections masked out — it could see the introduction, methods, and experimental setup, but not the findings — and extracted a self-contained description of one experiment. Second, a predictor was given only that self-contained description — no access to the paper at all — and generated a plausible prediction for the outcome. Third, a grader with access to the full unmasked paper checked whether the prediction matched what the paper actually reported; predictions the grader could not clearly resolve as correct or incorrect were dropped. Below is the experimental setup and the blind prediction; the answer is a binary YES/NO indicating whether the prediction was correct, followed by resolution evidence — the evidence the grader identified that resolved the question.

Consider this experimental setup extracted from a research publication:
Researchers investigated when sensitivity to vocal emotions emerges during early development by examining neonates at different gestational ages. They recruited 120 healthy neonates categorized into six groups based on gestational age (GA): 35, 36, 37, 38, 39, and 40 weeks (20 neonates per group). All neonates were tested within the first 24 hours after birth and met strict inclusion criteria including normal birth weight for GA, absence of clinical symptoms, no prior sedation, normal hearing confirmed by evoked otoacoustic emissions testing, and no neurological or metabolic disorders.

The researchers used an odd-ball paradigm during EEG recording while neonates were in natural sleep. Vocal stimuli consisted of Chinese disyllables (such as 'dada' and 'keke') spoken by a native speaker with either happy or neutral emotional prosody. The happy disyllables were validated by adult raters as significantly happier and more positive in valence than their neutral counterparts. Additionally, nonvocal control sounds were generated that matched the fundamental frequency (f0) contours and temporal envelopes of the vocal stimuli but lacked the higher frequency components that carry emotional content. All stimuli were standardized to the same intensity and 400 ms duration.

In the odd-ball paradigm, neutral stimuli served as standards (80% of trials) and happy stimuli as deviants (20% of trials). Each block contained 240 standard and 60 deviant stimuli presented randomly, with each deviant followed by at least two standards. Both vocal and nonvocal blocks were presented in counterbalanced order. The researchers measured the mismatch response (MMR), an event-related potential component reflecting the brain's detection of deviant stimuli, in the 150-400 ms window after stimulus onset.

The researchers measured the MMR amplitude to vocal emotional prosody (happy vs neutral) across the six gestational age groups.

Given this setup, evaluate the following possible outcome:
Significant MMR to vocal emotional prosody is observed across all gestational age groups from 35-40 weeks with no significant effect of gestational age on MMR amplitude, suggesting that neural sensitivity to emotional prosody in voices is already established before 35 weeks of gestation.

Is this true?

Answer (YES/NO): NO